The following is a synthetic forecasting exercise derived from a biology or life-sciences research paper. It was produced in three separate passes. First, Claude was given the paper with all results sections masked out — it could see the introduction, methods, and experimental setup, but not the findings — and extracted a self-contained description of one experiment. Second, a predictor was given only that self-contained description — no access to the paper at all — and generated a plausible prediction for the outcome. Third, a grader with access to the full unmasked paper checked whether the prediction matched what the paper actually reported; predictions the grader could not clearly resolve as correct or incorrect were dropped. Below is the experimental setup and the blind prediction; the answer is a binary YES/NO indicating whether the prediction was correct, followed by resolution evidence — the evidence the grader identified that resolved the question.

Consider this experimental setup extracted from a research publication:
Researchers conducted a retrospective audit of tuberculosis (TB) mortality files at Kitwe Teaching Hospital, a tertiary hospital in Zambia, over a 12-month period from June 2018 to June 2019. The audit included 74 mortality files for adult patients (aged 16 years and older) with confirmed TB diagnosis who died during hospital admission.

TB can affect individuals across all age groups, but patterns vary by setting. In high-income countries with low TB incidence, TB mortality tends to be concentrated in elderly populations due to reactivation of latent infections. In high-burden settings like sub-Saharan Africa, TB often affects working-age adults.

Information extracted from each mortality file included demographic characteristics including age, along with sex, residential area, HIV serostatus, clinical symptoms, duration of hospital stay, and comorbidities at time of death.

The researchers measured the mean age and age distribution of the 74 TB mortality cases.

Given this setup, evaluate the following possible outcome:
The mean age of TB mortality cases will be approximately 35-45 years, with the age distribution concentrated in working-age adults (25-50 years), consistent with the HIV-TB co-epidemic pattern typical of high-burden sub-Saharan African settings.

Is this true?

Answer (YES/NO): YES